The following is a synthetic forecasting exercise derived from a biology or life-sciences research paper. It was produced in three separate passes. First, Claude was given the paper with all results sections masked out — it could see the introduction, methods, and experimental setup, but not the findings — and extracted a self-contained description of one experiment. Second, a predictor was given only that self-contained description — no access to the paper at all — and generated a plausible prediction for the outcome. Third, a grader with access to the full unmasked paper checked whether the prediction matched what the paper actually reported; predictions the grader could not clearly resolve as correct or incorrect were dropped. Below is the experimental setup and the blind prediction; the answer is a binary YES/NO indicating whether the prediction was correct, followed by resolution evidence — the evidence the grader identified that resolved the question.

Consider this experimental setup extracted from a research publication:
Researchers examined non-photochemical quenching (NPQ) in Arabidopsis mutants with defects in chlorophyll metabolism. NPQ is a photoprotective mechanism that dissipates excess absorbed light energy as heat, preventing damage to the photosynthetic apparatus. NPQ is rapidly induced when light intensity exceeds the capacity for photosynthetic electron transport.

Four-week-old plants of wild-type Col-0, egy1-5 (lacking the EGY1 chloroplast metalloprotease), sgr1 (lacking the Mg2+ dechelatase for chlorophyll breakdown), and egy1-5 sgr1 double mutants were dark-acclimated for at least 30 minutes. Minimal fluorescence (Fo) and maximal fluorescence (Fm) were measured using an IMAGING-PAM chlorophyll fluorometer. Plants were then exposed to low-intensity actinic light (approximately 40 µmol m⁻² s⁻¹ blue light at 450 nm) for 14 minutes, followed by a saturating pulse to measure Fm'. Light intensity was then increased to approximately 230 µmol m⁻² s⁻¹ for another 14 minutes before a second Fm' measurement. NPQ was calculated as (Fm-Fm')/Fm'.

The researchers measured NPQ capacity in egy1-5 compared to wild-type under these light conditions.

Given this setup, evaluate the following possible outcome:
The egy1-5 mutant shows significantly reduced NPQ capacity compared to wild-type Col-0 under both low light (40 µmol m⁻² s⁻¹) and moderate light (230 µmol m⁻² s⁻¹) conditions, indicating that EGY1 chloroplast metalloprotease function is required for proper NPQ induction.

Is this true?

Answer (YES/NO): NO